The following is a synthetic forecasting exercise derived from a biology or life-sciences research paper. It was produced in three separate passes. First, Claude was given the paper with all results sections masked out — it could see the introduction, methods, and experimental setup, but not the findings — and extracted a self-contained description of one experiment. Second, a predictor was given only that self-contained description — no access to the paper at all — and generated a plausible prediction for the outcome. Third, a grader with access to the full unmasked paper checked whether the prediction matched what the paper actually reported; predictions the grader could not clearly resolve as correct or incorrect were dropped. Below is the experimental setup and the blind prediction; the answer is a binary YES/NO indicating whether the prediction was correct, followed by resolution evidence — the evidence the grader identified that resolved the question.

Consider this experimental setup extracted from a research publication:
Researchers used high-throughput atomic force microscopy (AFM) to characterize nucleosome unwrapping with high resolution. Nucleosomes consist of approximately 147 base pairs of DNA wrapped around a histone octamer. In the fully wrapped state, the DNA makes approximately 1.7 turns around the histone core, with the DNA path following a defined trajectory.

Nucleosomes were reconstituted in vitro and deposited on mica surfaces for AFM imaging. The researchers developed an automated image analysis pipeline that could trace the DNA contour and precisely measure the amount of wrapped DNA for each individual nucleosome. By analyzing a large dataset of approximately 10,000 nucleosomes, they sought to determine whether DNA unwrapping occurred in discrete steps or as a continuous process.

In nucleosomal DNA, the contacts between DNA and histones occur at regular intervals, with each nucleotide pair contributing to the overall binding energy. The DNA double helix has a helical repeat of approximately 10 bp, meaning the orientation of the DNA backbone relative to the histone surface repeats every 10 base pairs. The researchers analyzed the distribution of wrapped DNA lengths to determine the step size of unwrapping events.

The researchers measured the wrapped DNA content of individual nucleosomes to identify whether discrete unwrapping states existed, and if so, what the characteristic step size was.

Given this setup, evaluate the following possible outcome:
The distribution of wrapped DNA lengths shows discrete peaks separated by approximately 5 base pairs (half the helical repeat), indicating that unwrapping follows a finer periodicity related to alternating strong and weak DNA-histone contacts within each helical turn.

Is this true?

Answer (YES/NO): YES